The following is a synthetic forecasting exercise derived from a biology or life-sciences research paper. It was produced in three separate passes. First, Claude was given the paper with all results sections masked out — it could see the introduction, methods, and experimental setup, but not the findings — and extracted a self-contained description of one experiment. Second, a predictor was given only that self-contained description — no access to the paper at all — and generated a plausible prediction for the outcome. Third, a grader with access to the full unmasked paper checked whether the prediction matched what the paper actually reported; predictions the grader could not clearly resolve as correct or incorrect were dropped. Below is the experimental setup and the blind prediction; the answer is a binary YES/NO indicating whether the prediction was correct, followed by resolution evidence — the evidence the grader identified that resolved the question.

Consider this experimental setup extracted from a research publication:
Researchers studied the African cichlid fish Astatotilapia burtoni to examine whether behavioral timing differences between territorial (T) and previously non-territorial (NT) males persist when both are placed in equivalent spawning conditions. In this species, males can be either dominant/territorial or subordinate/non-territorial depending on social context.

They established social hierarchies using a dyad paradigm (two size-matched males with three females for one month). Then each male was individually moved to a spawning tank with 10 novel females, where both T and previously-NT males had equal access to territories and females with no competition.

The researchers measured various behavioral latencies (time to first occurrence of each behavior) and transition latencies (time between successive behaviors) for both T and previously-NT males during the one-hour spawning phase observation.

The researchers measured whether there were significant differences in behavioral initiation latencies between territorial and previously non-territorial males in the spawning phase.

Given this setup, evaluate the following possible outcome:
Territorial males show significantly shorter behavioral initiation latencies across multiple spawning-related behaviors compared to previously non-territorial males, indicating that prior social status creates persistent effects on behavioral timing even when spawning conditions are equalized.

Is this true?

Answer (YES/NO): NO